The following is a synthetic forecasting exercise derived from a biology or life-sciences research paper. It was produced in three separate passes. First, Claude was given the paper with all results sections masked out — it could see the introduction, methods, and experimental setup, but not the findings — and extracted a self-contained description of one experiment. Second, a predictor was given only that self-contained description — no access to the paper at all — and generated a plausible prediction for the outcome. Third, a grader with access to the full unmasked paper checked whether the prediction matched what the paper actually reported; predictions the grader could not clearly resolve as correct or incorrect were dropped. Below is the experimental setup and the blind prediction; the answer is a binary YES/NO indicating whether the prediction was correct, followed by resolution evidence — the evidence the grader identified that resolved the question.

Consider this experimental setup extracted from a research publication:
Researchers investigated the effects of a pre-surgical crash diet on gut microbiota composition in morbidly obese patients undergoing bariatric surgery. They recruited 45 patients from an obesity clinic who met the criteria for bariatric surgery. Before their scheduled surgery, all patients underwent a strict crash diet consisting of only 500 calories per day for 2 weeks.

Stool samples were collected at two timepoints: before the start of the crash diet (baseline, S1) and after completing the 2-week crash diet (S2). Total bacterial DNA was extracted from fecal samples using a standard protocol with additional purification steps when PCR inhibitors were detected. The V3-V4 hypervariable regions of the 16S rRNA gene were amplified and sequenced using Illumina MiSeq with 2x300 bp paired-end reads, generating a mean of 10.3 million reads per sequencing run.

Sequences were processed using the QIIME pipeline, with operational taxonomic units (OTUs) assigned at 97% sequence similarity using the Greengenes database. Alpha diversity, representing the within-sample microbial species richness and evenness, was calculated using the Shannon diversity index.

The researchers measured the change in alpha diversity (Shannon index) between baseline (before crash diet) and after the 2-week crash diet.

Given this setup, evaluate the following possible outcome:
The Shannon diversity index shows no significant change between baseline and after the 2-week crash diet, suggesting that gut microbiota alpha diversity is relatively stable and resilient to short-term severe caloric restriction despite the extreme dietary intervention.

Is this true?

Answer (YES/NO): NO